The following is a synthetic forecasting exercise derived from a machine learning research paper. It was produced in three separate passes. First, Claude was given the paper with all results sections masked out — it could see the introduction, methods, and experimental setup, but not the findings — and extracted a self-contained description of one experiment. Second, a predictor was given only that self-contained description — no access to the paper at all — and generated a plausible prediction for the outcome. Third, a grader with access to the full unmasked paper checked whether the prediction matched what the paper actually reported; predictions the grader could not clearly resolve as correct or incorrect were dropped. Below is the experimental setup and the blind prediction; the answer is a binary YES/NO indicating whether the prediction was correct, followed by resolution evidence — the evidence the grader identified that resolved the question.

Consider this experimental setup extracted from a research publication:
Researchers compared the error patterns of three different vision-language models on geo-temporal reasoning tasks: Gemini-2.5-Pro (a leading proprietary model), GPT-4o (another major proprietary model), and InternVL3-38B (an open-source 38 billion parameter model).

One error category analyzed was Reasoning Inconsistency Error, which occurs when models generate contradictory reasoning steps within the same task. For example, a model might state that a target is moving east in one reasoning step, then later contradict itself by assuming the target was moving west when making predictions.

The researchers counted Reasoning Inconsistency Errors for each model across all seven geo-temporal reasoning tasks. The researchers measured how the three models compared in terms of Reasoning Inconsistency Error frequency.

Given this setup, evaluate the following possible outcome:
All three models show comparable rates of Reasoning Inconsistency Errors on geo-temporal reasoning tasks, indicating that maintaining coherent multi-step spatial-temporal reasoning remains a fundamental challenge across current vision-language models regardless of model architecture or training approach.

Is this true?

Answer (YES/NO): YES